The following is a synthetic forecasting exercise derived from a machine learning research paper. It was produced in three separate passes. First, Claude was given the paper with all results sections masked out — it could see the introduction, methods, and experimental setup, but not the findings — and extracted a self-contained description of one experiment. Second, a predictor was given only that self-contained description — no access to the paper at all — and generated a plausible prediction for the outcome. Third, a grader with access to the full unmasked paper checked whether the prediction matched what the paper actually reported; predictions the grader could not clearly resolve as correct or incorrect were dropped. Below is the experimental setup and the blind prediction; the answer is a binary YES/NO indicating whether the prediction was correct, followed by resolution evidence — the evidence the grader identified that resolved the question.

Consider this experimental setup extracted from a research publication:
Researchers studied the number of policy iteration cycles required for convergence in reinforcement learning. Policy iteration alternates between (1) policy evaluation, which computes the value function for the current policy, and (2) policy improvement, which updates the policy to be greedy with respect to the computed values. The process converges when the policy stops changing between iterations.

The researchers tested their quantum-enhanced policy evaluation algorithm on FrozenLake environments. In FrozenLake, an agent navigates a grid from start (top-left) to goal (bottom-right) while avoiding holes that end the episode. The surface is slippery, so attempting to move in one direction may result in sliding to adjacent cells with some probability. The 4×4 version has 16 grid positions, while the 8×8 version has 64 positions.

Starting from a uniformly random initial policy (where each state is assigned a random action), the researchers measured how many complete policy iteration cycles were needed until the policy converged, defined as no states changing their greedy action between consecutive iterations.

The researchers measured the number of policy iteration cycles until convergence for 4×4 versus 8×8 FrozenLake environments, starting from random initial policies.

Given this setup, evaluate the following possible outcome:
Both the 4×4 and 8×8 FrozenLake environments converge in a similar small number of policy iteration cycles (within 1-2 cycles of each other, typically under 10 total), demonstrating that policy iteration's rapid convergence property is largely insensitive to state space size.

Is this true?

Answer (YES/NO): NO